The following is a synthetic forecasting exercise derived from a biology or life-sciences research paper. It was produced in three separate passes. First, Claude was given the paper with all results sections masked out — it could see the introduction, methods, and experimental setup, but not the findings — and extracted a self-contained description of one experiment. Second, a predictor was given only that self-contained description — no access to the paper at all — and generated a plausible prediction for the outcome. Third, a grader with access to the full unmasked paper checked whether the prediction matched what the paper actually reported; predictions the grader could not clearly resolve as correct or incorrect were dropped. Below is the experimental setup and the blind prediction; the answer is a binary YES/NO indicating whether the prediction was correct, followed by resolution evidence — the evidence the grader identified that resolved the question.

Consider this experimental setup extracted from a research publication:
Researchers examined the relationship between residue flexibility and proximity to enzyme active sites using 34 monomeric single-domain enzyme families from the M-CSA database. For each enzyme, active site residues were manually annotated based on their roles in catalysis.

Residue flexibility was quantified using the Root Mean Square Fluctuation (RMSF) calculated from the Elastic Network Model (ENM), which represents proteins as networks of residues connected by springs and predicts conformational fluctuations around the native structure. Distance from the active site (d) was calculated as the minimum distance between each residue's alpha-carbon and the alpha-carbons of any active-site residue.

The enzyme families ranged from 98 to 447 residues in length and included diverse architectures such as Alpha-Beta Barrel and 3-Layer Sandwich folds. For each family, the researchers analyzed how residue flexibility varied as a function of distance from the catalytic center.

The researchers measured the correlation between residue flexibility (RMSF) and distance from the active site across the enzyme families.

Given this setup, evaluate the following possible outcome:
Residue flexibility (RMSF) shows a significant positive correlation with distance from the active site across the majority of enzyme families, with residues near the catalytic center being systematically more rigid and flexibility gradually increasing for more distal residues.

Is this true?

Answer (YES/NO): YES